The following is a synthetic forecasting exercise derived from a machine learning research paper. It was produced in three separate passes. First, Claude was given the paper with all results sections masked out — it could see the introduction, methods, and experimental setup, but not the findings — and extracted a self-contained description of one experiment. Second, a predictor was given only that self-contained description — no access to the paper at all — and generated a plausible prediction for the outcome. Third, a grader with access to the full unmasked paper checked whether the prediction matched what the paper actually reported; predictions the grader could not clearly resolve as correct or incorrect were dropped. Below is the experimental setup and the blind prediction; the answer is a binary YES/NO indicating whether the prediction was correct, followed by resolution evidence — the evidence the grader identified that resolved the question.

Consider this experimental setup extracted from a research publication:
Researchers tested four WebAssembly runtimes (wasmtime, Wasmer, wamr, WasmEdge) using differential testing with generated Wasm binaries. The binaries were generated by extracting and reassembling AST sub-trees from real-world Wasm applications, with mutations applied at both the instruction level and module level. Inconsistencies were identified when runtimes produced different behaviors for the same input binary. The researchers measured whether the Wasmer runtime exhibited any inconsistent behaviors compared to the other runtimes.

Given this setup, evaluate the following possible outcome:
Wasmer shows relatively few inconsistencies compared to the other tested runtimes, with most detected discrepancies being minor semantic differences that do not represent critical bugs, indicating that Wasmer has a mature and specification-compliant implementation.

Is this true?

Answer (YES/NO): NO